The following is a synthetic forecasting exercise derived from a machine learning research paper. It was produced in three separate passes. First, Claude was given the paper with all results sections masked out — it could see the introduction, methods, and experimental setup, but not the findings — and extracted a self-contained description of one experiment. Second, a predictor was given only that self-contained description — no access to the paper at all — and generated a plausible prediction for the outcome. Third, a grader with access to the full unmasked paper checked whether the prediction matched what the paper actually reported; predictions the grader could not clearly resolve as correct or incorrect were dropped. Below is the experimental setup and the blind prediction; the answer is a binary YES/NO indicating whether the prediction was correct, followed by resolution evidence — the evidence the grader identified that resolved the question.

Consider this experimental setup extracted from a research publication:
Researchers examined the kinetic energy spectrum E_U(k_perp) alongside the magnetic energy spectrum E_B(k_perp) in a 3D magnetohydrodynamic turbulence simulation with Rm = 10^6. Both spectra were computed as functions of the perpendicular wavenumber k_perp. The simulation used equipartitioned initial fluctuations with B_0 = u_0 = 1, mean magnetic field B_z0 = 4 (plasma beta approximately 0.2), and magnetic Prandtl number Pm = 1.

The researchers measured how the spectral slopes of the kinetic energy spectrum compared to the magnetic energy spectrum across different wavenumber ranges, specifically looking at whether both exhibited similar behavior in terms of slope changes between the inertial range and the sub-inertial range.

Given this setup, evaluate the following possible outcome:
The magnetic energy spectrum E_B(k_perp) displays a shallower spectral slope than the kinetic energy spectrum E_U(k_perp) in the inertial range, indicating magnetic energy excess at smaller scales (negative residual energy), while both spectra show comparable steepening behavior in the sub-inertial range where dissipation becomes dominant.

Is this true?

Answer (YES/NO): NO